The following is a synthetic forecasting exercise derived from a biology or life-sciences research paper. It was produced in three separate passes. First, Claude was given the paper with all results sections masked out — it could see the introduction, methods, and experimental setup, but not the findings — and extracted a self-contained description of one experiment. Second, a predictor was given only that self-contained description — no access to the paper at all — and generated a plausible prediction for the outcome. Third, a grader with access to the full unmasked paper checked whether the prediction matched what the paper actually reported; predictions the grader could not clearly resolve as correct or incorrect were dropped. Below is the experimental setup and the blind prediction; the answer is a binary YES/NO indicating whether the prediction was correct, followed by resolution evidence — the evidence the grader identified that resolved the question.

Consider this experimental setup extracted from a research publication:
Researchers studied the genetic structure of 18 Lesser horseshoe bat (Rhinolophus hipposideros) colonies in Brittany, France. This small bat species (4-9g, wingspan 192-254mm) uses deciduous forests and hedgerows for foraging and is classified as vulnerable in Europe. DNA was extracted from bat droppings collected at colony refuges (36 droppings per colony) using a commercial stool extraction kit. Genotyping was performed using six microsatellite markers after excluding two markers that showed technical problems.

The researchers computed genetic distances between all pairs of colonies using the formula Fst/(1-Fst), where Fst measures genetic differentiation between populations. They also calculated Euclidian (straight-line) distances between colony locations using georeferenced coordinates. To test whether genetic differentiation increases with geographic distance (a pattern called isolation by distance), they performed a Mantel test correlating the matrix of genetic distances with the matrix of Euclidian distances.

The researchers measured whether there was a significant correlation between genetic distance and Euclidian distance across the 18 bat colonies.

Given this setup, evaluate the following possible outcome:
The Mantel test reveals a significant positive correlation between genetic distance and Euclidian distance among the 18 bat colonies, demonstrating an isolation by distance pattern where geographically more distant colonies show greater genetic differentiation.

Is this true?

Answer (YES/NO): YES